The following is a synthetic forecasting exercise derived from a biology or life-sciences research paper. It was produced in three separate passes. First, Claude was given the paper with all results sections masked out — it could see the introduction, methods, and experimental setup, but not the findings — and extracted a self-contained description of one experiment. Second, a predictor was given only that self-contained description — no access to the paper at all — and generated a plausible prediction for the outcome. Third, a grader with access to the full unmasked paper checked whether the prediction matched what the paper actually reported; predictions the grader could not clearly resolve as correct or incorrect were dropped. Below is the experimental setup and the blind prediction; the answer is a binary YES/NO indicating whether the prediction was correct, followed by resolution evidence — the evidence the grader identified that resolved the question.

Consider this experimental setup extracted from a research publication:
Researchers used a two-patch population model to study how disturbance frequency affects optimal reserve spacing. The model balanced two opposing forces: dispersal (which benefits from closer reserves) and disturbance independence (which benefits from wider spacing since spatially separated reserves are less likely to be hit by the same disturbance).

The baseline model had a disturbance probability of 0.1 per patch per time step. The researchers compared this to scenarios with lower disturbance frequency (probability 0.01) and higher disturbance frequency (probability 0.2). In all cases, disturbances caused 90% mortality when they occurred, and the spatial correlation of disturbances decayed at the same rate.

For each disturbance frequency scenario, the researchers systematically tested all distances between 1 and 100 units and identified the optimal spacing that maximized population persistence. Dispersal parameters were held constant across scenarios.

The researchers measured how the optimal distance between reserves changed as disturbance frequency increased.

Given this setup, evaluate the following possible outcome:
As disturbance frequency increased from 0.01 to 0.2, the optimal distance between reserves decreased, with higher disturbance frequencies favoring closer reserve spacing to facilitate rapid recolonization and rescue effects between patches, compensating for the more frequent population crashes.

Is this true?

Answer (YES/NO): NO